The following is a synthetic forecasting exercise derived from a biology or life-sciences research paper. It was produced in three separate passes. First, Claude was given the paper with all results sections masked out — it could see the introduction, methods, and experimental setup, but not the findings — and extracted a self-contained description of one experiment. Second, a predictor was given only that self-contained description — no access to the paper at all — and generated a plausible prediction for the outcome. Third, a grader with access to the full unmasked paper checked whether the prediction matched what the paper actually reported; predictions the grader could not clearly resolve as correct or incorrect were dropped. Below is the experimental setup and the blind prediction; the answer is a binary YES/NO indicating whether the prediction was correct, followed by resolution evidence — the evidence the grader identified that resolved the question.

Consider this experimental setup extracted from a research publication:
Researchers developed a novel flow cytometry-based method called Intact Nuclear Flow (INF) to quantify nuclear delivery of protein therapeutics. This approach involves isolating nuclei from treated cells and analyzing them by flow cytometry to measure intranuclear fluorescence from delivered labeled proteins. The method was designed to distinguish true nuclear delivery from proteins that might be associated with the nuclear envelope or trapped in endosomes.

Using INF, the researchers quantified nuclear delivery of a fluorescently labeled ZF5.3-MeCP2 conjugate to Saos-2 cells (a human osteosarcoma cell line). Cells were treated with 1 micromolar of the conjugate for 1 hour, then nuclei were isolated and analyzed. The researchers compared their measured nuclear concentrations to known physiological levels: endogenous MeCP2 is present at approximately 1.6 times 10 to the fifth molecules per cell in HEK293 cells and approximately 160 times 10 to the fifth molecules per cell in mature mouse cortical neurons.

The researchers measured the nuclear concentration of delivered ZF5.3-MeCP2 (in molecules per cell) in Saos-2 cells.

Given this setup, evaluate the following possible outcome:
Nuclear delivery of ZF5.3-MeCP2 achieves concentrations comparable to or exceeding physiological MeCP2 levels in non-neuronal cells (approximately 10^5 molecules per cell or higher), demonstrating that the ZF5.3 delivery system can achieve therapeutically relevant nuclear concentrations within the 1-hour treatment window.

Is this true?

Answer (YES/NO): YES